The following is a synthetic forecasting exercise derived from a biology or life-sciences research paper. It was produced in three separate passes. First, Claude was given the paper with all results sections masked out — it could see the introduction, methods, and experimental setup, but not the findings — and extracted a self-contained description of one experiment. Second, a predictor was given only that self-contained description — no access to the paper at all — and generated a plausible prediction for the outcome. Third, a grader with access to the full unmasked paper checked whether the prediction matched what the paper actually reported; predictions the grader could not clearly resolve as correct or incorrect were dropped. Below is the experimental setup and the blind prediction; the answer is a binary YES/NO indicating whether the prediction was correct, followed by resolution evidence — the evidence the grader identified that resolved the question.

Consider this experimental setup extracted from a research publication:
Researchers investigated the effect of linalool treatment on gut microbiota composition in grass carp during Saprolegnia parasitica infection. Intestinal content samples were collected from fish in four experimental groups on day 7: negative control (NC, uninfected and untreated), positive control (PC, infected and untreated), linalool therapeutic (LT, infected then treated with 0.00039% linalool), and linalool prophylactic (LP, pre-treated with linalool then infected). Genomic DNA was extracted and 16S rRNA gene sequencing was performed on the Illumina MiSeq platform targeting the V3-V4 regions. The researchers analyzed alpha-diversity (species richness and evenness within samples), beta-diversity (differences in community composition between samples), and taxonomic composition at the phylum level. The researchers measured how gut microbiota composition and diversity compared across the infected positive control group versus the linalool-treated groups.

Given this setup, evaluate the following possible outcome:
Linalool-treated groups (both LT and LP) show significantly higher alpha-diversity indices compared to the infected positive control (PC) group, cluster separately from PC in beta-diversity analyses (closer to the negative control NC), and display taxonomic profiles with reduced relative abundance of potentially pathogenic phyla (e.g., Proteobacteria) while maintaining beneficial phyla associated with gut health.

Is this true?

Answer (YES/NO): NO